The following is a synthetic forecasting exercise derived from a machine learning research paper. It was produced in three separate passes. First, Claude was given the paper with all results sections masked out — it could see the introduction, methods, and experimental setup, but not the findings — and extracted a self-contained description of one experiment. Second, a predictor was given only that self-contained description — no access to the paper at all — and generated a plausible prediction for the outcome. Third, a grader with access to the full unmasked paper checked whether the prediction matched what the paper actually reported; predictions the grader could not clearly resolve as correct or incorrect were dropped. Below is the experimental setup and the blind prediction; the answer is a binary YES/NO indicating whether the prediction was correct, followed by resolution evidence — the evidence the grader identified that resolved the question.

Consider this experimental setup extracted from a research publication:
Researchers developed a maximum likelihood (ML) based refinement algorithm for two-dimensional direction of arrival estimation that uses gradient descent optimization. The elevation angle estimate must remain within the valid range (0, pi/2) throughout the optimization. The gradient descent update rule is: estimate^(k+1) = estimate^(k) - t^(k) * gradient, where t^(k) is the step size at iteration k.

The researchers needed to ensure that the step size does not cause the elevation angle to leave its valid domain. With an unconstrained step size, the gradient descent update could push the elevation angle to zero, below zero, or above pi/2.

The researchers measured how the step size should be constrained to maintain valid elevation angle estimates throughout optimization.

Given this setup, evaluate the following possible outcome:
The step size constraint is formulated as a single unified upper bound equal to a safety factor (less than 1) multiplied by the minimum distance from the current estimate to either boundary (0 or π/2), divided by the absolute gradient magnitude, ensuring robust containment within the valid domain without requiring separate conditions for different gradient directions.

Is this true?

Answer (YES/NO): NO